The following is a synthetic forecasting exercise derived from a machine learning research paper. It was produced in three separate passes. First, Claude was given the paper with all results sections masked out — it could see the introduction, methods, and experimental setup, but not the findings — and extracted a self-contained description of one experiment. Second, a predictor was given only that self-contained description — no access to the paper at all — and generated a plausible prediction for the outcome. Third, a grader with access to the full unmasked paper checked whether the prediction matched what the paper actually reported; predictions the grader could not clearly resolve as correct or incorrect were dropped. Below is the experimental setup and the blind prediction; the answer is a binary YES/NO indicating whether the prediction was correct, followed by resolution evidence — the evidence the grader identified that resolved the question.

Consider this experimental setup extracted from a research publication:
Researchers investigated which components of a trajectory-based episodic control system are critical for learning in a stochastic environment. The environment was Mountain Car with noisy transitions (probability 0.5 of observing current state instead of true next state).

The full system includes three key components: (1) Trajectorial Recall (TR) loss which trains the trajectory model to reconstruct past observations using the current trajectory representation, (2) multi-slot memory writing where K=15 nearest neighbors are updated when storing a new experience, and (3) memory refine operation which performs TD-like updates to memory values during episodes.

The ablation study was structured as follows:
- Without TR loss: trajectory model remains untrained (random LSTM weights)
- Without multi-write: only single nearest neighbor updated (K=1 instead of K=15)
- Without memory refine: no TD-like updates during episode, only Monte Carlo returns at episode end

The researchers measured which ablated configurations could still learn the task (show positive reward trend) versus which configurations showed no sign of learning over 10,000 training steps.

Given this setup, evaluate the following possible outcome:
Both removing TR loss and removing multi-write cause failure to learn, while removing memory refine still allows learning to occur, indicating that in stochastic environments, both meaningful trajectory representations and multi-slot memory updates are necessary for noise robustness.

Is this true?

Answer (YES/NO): NO